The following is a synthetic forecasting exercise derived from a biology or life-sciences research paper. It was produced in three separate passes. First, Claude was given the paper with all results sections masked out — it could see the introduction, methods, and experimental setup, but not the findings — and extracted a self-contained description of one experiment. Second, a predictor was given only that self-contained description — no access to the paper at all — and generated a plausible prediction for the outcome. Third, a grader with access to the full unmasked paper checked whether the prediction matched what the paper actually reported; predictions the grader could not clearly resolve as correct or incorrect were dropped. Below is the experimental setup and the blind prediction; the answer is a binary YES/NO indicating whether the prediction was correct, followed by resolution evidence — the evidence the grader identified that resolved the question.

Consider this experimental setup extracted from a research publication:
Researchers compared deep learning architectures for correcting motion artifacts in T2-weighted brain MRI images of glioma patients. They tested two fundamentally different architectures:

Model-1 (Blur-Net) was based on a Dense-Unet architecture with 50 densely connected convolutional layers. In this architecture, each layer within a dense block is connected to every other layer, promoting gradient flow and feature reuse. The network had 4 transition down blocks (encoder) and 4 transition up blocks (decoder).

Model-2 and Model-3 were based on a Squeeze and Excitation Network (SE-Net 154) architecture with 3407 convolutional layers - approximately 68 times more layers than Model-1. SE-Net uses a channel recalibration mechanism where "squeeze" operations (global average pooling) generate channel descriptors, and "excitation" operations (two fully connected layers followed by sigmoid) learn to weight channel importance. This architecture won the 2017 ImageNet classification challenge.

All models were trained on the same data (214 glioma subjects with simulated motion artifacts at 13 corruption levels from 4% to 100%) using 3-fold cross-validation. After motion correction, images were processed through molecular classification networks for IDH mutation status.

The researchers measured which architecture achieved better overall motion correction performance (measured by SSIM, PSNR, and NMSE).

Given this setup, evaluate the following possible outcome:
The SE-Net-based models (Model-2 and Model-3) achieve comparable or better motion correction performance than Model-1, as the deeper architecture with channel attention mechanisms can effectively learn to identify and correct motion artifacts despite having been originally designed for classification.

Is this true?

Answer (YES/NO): NO